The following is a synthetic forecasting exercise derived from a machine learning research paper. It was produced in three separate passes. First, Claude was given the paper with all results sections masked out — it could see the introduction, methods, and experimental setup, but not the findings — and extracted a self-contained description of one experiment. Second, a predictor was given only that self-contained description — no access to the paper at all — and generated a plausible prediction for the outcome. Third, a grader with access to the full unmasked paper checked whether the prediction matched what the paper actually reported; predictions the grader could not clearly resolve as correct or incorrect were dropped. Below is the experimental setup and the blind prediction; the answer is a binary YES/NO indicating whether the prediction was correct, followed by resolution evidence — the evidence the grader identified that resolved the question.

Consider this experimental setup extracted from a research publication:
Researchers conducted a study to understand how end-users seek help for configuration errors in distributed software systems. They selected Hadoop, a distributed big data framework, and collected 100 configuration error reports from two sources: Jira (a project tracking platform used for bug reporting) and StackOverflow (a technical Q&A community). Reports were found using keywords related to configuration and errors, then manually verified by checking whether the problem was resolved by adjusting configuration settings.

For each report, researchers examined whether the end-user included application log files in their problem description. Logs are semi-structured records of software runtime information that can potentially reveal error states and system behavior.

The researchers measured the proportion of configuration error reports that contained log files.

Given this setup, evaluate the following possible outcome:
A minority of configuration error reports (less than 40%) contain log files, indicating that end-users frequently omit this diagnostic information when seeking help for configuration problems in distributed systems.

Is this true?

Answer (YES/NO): NO